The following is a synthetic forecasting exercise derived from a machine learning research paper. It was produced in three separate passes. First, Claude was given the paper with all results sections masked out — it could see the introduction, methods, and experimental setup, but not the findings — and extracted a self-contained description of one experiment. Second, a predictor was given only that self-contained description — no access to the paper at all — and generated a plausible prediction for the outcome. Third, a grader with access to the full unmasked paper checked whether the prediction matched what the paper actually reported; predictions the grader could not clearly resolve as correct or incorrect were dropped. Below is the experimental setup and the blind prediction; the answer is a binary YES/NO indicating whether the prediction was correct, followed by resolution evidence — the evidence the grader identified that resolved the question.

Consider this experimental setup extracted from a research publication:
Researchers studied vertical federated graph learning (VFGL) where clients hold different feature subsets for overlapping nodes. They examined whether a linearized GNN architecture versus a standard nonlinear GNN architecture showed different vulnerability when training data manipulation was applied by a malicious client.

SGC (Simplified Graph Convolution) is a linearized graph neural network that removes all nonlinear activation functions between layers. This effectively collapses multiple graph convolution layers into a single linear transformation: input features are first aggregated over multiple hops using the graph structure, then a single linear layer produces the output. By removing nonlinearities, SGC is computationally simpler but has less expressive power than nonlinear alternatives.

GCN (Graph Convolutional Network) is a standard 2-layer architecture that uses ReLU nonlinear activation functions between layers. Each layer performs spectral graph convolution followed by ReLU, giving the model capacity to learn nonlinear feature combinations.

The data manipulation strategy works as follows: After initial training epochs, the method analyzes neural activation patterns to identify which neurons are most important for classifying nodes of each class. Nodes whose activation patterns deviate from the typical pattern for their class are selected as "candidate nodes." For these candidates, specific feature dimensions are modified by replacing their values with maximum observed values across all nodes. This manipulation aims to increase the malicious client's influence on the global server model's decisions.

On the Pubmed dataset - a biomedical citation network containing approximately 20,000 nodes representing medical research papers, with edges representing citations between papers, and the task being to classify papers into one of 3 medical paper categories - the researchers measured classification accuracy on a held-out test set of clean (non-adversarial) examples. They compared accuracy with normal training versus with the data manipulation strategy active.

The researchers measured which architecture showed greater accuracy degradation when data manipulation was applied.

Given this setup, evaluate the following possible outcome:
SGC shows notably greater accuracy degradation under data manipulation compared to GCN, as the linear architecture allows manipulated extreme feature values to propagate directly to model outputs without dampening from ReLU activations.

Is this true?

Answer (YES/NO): YES